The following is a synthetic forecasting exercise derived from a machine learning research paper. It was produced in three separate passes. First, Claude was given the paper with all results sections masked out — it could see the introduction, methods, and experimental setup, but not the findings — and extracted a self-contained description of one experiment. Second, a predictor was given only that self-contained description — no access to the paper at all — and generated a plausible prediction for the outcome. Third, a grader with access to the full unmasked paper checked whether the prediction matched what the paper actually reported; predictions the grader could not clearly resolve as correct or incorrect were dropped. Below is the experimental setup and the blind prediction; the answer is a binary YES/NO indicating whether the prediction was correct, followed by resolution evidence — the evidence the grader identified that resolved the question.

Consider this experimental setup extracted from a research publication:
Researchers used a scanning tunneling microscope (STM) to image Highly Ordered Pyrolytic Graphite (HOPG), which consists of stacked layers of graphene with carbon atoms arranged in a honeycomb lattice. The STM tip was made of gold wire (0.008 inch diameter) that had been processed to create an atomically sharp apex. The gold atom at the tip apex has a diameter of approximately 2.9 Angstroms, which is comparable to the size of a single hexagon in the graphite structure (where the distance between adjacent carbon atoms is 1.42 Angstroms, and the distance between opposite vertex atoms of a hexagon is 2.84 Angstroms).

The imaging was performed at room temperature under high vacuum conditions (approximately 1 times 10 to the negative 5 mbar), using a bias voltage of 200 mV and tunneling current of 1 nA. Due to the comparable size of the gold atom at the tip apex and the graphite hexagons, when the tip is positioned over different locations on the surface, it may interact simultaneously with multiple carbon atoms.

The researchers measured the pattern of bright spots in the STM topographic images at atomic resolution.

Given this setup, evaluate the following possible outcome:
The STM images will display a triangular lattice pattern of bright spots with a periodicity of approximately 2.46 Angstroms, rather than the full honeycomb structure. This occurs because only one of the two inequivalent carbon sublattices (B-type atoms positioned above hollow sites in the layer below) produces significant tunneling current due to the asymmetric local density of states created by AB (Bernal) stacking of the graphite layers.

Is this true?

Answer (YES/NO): NO